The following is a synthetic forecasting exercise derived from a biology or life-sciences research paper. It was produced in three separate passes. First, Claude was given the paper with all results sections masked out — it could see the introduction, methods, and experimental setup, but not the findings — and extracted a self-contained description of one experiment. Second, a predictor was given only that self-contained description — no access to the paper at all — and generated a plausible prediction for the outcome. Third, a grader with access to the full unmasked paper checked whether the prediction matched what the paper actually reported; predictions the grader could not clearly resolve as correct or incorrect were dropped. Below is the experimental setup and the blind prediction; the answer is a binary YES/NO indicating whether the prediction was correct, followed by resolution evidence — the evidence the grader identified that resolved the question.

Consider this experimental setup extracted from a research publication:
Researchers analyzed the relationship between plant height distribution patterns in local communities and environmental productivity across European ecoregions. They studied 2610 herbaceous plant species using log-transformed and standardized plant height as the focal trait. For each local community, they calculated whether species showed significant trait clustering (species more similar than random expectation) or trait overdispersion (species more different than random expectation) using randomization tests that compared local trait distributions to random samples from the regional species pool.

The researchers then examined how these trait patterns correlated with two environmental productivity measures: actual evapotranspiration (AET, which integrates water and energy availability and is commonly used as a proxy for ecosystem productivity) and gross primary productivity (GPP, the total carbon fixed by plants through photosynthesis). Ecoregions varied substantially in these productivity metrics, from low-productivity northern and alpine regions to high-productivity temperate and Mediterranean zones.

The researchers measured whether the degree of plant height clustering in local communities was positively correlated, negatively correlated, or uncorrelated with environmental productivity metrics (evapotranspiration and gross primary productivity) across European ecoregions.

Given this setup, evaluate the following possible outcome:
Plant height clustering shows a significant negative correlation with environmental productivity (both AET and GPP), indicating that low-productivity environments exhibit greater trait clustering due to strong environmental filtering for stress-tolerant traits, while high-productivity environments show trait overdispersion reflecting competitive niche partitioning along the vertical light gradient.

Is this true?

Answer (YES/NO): NO